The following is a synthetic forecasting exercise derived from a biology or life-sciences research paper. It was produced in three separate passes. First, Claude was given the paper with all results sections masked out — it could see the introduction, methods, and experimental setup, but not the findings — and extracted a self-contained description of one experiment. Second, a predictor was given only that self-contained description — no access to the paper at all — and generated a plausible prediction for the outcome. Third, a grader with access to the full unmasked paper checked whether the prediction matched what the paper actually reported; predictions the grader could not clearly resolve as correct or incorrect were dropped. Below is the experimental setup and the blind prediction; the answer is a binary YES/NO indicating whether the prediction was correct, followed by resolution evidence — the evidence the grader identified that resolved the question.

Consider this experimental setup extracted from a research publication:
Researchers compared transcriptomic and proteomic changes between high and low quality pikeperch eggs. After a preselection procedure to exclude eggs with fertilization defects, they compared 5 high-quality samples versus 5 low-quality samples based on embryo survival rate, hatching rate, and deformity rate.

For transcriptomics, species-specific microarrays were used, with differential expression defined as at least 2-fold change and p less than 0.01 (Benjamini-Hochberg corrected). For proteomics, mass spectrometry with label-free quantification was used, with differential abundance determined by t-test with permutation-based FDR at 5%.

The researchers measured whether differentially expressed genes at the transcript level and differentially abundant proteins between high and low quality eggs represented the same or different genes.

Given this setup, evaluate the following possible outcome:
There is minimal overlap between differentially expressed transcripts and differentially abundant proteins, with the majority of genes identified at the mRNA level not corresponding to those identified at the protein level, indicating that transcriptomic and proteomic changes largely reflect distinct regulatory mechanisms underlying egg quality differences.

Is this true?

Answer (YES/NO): YES